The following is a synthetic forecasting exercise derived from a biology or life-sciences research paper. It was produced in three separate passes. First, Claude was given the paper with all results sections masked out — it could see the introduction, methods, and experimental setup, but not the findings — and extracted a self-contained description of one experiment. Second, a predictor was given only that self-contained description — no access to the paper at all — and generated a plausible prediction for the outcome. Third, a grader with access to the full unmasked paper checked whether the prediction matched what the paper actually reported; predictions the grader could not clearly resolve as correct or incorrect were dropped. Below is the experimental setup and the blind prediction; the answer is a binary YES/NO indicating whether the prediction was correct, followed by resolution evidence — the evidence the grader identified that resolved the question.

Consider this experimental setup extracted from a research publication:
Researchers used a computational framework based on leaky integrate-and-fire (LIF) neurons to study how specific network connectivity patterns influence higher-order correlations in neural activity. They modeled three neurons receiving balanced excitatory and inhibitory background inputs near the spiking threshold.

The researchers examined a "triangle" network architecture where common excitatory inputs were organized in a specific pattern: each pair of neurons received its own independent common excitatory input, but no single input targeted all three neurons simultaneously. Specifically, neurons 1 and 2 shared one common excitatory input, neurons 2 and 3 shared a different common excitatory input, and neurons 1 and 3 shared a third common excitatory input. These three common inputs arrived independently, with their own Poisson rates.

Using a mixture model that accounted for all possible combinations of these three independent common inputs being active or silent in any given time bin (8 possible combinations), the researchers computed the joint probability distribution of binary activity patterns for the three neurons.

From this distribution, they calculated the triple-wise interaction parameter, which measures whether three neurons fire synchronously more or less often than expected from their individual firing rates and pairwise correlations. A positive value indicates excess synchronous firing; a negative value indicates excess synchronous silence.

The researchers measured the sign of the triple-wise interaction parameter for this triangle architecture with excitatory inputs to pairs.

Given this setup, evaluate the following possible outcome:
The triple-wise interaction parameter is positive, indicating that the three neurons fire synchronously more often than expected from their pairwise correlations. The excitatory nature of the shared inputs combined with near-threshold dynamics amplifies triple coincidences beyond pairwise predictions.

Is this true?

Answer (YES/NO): NO